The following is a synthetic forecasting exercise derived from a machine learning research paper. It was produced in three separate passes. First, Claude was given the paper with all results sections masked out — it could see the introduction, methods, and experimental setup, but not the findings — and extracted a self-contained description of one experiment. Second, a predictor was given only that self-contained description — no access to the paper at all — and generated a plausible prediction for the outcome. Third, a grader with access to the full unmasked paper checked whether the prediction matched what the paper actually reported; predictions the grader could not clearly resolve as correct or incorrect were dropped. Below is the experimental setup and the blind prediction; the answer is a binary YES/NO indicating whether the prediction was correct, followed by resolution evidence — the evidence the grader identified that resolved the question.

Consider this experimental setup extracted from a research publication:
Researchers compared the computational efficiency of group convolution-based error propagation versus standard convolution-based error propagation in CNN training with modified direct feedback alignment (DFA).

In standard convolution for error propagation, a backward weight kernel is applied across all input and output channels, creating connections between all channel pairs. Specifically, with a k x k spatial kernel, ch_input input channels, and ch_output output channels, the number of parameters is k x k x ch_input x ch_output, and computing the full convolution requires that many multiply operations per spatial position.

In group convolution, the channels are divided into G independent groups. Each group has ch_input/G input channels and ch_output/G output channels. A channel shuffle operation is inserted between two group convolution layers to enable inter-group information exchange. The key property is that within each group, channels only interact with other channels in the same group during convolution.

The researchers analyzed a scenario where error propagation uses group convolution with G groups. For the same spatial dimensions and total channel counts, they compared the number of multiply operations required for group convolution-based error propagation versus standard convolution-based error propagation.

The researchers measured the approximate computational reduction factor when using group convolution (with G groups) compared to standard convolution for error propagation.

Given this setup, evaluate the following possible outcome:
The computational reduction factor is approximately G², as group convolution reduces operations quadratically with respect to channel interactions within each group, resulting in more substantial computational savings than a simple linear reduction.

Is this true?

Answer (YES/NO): NO